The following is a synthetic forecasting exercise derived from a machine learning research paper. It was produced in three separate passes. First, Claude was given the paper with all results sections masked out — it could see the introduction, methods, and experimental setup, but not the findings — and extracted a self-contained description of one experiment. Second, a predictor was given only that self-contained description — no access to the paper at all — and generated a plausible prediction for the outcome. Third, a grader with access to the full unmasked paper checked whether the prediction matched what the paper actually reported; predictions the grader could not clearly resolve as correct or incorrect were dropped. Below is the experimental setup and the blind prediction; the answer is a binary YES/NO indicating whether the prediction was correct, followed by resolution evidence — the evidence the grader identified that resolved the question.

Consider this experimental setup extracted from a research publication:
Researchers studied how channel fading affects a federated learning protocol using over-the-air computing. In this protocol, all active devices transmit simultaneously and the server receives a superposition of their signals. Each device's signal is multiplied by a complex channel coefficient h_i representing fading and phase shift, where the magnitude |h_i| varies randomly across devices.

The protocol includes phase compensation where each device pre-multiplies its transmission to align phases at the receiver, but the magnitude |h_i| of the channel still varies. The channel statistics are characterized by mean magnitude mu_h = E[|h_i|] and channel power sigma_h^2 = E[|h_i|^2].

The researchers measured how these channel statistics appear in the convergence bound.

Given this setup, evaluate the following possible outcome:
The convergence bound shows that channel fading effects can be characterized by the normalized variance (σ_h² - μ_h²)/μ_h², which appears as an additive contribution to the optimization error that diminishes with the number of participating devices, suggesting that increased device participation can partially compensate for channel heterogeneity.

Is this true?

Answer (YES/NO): NO